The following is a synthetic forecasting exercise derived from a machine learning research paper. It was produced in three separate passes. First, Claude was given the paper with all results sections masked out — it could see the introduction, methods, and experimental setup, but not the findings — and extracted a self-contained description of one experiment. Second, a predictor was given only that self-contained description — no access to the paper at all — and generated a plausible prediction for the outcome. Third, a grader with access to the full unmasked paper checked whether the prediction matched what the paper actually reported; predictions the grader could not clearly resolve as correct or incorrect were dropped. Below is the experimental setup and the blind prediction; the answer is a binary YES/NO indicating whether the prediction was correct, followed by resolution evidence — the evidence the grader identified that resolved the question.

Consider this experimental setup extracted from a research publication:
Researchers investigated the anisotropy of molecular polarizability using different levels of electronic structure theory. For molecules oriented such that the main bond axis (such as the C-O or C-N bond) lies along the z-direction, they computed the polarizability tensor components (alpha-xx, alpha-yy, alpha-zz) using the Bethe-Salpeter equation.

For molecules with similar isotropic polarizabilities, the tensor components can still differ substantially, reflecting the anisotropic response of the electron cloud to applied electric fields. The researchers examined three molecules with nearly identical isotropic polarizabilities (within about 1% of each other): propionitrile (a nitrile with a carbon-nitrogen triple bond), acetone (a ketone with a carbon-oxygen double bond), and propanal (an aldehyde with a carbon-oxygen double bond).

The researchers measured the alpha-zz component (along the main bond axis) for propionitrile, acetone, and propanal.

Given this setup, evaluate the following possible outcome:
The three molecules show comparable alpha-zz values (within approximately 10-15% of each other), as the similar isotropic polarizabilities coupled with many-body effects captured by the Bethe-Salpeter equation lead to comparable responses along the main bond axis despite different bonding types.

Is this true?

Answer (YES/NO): NO